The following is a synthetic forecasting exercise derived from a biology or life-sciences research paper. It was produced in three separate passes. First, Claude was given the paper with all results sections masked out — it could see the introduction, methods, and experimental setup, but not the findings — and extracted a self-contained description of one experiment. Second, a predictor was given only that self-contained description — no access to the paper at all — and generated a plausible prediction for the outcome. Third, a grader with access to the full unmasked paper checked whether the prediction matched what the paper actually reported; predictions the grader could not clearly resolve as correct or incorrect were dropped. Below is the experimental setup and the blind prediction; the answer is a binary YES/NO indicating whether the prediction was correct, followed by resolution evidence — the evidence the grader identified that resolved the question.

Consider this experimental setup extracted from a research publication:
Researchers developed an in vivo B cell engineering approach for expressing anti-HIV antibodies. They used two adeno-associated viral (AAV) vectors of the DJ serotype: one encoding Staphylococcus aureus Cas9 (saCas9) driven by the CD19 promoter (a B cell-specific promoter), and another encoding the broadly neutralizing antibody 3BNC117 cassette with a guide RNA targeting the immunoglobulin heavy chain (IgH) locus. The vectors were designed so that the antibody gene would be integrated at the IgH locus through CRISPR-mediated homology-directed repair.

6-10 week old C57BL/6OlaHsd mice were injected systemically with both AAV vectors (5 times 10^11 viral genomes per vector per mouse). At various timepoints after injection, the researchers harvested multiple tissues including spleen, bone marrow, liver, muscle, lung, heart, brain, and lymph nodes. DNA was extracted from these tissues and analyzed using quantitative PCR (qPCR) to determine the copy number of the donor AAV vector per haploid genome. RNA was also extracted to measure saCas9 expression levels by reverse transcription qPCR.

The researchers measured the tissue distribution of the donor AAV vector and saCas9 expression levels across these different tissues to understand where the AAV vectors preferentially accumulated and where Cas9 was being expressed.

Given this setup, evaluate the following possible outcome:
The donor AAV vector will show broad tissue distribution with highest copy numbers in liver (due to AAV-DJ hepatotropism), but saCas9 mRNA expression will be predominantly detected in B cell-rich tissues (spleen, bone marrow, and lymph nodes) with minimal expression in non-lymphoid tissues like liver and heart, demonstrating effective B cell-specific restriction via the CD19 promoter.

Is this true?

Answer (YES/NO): YES